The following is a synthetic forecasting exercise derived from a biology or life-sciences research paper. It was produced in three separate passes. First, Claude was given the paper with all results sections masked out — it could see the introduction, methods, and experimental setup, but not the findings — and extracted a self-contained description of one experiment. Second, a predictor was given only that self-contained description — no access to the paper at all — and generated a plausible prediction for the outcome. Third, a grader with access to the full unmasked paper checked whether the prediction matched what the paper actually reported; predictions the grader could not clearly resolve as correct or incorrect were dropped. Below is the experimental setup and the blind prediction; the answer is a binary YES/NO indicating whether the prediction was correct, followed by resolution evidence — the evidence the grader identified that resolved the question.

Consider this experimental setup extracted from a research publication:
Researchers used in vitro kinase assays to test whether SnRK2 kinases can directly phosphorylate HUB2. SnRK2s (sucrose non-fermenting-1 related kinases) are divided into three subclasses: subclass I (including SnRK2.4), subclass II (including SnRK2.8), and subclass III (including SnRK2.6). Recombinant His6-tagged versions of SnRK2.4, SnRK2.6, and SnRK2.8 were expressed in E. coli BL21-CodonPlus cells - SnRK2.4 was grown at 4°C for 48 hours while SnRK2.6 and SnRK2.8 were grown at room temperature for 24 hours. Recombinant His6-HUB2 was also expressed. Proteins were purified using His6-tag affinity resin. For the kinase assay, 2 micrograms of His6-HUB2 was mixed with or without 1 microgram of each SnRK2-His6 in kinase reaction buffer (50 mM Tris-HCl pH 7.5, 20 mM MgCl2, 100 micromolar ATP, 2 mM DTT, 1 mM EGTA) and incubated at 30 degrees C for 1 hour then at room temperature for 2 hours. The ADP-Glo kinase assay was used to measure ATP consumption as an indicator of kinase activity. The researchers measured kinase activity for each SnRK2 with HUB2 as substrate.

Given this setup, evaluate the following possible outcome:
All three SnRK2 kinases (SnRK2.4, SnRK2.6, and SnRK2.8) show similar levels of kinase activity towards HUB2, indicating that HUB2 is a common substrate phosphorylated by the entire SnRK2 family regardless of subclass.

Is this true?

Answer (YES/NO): NO